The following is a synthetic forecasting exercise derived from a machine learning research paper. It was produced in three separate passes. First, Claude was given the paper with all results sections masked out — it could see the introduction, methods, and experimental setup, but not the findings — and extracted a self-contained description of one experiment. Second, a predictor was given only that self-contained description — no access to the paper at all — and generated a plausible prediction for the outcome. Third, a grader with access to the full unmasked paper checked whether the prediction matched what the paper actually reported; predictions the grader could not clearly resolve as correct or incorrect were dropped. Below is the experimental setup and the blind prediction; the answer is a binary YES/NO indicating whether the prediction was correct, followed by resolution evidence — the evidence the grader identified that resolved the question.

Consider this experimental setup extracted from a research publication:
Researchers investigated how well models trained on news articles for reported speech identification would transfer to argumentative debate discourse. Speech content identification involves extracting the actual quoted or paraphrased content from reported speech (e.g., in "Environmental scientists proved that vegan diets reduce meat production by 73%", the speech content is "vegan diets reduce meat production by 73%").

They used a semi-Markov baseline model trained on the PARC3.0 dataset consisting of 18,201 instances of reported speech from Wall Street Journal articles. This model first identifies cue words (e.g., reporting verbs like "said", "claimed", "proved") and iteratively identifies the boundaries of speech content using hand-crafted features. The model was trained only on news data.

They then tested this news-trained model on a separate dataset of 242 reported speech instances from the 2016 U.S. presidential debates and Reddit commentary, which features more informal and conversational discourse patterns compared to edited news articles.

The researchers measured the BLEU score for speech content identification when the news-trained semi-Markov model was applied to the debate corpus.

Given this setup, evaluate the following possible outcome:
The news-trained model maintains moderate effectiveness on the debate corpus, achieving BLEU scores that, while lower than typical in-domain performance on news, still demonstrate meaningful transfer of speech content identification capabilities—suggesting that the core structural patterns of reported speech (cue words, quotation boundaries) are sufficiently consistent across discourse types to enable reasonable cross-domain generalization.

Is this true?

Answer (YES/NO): NO